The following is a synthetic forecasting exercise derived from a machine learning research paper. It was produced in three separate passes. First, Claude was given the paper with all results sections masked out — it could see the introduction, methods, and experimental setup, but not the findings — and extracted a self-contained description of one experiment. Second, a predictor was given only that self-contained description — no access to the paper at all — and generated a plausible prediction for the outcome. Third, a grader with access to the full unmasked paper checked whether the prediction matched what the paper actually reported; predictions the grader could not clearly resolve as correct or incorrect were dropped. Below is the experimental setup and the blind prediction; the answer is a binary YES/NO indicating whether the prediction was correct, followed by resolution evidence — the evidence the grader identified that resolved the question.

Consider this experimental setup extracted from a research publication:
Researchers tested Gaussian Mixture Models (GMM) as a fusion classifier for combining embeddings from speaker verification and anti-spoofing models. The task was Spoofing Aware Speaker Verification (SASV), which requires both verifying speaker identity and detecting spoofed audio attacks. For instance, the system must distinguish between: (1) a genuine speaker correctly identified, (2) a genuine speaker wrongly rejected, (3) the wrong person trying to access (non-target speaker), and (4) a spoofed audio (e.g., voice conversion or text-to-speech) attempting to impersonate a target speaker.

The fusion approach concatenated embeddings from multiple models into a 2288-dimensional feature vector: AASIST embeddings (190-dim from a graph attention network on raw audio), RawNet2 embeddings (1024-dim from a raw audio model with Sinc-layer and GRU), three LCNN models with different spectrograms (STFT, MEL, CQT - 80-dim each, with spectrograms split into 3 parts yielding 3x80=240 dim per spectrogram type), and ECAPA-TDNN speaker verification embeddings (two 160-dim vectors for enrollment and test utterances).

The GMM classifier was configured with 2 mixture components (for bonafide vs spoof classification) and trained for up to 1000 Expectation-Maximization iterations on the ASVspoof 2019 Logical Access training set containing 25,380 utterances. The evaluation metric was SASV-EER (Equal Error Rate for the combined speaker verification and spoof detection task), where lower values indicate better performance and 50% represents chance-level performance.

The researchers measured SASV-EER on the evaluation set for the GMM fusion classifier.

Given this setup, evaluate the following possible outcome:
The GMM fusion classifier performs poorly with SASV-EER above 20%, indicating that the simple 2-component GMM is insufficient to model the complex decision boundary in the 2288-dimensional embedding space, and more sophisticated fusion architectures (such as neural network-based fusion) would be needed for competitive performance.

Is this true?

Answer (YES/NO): YES